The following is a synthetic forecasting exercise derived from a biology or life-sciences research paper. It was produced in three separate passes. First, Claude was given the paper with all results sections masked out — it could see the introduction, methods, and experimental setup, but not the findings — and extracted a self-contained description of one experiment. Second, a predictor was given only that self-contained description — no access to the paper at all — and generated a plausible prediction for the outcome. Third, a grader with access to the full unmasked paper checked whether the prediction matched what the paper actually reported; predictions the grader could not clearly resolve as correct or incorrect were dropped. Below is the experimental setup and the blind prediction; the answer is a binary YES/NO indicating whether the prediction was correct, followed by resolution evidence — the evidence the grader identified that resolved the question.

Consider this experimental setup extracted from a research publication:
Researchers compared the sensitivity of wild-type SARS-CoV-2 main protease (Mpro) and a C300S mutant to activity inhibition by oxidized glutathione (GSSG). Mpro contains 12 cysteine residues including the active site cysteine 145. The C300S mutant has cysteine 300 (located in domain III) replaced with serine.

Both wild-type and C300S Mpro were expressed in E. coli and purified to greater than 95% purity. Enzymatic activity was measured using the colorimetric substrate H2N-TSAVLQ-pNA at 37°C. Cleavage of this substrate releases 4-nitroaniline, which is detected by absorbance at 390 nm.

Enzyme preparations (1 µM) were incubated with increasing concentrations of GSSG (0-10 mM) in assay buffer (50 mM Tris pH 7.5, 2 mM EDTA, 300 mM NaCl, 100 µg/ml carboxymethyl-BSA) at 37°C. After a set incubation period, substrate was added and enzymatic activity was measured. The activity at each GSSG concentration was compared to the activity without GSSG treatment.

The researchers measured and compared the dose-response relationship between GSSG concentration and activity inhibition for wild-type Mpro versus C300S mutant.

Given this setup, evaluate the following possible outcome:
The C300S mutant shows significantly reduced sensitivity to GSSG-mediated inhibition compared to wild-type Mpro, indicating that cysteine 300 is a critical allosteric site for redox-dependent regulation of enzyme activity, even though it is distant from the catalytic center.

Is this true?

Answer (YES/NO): YES